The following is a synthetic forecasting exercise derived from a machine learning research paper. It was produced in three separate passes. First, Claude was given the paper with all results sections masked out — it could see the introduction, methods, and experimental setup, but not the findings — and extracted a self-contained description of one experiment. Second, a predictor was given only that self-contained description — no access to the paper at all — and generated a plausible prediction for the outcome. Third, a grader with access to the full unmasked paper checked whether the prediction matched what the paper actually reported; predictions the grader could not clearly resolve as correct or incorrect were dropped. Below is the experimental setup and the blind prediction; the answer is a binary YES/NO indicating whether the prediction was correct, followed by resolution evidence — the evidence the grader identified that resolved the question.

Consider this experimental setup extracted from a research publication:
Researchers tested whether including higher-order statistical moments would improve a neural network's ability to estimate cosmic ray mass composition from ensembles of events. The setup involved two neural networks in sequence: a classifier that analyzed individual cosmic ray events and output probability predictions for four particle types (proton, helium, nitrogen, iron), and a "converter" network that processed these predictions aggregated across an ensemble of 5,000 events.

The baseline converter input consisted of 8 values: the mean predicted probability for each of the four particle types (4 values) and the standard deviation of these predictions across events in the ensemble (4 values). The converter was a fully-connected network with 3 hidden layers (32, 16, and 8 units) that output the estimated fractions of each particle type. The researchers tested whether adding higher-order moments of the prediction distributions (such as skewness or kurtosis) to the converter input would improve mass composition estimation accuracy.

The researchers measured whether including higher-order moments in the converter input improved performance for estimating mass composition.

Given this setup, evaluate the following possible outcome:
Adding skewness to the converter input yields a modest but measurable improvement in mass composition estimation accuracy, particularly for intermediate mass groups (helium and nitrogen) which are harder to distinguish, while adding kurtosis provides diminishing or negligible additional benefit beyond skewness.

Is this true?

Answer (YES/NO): NO